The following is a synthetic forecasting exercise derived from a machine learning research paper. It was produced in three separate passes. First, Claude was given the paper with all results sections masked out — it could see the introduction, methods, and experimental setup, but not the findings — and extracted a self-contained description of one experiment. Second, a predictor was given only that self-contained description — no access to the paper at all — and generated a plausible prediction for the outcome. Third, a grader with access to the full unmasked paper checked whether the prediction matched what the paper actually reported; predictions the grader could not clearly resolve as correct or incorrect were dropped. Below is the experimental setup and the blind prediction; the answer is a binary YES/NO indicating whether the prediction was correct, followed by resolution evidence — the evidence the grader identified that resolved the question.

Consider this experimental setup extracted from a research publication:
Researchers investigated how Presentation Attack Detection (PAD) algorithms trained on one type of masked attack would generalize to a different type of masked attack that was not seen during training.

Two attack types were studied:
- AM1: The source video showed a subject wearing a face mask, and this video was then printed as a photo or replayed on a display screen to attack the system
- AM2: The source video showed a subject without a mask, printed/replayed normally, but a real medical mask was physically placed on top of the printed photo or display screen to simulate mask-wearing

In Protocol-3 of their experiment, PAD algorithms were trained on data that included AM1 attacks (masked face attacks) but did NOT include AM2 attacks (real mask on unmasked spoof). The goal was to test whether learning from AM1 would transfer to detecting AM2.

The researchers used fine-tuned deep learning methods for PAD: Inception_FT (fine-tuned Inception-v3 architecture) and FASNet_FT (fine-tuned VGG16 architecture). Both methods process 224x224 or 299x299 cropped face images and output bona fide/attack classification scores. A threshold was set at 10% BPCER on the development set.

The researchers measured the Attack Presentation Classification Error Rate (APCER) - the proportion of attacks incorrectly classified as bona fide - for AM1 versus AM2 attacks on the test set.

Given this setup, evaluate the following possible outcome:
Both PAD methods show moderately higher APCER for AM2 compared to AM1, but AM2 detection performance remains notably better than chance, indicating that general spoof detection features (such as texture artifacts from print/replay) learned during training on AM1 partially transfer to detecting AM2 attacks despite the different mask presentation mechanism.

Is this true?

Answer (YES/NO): NO